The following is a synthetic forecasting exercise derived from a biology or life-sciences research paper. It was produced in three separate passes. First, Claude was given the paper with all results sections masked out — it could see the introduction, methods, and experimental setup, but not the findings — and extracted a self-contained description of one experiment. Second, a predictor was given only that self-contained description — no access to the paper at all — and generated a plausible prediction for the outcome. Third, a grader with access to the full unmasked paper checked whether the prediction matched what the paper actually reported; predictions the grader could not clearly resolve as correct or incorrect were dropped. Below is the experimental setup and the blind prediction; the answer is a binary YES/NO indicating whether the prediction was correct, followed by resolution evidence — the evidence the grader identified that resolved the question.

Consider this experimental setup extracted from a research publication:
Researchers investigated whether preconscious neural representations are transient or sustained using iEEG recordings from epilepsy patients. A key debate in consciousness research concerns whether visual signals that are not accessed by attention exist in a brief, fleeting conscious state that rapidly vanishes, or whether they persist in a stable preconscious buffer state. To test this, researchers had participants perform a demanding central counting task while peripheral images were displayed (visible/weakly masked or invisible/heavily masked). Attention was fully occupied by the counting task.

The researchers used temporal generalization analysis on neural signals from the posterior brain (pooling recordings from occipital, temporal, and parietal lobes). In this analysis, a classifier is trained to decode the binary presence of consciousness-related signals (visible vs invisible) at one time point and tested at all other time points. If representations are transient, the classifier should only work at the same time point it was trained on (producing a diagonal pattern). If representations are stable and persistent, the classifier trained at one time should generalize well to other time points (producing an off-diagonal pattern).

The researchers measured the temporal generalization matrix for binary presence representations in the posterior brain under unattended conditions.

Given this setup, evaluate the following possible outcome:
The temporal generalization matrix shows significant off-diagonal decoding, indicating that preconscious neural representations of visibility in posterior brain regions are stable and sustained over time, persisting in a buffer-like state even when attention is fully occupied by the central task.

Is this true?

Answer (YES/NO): YES